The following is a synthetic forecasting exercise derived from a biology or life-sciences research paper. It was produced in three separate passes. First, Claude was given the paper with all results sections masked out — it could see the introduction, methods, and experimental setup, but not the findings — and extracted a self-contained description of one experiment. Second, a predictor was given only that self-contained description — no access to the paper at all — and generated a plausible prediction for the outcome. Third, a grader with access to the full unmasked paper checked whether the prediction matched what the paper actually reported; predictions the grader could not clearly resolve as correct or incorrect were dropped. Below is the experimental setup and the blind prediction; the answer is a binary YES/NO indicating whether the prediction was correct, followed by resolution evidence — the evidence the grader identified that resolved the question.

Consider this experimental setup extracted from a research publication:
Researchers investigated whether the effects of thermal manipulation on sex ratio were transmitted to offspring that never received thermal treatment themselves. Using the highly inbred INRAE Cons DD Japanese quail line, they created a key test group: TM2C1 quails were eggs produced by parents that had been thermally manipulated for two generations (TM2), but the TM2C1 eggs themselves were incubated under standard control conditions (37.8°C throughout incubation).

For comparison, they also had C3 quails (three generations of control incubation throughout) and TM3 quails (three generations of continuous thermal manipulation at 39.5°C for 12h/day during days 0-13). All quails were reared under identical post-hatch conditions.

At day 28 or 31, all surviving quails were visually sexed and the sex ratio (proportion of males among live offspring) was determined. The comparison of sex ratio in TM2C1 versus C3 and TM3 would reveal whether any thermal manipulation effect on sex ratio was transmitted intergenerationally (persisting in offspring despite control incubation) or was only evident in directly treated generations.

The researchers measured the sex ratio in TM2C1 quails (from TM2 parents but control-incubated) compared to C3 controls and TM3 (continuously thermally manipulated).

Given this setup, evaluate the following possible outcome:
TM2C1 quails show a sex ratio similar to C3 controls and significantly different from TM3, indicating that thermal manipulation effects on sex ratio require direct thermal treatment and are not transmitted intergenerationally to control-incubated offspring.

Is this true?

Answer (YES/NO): NO